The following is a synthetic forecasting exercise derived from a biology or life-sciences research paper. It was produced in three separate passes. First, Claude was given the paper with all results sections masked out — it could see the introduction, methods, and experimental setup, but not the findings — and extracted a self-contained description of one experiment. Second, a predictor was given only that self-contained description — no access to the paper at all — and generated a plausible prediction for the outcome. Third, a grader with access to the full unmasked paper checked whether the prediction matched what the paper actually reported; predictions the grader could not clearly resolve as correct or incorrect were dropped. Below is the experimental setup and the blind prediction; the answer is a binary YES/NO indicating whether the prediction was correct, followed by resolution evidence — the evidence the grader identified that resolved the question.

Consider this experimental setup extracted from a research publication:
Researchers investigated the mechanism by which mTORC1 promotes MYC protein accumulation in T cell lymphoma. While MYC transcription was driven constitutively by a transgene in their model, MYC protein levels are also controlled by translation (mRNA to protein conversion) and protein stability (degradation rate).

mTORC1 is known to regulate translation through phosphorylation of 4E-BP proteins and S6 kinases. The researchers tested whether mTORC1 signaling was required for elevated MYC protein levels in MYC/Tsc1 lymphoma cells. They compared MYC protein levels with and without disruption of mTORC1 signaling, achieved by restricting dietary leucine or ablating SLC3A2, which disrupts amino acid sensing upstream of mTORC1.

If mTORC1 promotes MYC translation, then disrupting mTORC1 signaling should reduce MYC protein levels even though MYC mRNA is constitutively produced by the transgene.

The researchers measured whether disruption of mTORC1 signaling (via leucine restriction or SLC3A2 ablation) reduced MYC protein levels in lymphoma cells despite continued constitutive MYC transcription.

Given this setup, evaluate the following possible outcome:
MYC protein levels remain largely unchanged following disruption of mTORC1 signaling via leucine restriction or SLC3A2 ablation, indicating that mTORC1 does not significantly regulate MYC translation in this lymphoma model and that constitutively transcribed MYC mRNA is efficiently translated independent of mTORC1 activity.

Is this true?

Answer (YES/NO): NO